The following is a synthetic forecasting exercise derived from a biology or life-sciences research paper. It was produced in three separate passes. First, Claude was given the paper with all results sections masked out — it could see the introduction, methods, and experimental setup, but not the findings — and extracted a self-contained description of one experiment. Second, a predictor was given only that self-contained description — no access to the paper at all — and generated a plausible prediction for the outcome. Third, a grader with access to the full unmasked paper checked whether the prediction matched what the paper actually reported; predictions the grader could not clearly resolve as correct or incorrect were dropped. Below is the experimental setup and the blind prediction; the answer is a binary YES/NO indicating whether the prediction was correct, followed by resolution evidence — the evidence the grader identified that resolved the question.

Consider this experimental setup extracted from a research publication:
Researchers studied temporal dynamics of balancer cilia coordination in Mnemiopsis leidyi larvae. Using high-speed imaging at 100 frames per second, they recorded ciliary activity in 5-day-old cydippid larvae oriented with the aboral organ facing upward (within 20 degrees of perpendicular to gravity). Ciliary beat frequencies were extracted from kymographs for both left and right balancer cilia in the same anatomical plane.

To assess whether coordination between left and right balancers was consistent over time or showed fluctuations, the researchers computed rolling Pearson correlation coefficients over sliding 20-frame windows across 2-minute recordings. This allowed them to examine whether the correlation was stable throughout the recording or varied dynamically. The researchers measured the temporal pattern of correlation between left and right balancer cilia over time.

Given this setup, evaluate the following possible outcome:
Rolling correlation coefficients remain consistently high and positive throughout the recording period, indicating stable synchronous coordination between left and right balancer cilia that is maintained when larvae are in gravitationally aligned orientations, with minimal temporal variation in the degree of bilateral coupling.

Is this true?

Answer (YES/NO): NO